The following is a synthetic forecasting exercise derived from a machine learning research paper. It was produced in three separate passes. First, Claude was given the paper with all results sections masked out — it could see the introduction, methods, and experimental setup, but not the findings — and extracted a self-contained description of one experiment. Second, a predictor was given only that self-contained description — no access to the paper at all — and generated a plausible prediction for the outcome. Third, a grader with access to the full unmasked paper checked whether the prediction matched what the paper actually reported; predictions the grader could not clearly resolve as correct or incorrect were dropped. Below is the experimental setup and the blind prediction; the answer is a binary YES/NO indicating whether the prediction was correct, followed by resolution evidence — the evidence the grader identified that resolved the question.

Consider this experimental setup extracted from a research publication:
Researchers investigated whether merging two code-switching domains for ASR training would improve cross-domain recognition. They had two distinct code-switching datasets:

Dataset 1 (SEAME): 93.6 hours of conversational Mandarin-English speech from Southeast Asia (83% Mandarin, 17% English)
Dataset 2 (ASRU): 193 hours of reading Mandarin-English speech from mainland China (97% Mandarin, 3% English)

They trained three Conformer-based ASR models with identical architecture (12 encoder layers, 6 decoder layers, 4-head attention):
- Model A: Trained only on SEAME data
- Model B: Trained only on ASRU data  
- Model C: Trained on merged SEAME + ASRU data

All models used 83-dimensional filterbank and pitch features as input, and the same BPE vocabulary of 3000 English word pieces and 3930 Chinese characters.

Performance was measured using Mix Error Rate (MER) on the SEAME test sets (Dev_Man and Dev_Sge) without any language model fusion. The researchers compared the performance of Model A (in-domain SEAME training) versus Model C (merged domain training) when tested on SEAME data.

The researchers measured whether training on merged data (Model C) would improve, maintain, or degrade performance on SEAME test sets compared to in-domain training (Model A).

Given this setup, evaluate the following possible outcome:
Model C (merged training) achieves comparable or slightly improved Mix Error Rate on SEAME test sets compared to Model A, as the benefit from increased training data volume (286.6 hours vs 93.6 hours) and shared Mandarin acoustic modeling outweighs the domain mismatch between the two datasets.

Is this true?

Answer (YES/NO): YES